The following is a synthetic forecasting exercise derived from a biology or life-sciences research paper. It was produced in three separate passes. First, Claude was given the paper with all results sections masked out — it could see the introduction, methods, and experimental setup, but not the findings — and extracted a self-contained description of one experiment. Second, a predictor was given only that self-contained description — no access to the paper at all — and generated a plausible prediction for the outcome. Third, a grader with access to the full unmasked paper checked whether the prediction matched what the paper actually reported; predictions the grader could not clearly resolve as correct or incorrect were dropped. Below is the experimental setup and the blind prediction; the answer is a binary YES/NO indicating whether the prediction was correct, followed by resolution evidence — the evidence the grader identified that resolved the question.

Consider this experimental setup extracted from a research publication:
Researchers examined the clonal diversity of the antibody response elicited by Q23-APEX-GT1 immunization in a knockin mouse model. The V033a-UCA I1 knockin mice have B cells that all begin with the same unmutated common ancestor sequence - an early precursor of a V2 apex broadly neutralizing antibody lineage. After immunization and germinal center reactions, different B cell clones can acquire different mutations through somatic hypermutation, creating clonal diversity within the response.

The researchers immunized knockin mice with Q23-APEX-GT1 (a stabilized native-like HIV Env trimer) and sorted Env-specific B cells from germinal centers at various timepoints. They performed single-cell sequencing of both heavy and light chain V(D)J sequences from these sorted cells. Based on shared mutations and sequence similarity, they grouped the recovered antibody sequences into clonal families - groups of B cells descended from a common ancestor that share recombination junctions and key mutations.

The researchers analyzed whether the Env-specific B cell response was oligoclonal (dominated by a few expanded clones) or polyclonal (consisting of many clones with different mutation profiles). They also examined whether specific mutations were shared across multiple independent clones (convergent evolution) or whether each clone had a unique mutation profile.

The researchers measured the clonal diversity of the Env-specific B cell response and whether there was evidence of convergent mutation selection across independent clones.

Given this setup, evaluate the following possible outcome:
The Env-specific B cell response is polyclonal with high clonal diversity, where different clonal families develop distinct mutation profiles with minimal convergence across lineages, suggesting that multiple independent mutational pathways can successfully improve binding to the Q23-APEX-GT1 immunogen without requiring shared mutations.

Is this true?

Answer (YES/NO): NO